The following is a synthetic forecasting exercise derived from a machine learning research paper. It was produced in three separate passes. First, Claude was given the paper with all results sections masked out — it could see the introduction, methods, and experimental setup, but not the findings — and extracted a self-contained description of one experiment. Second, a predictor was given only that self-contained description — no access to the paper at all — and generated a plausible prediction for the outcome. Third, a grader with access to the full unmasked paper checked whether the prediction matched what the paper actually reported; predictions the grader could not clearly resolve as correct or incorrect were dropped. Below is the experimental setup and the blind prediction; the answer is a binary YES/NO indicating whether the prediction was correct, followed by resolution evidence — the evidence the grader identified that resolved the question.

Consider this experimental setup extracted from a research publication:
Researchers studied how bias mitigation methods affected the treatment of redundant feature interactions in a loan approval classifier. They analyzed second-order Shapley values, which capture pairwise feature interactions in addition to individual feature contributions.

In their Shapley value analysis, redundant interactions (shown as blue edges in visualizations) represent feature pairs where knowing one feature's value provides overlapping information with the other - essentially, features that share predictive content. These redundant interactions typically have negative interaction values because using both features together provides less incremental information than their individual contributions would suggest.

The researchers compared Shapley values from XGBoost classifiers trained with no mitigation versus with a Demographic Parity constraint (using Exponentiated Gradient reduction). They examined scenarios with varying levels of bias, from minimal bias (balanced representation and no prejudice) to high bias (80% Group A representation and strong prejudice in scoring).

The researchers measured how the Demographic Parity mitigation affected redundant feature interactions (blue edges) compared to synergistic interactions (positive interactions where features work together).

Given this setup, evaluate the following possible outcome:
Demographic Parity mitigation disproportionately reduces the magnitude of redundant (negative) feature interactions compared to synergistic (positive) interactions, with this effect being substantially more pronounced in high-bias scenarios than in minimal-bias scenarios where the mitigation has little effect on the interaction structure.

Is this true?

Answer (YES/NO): NO